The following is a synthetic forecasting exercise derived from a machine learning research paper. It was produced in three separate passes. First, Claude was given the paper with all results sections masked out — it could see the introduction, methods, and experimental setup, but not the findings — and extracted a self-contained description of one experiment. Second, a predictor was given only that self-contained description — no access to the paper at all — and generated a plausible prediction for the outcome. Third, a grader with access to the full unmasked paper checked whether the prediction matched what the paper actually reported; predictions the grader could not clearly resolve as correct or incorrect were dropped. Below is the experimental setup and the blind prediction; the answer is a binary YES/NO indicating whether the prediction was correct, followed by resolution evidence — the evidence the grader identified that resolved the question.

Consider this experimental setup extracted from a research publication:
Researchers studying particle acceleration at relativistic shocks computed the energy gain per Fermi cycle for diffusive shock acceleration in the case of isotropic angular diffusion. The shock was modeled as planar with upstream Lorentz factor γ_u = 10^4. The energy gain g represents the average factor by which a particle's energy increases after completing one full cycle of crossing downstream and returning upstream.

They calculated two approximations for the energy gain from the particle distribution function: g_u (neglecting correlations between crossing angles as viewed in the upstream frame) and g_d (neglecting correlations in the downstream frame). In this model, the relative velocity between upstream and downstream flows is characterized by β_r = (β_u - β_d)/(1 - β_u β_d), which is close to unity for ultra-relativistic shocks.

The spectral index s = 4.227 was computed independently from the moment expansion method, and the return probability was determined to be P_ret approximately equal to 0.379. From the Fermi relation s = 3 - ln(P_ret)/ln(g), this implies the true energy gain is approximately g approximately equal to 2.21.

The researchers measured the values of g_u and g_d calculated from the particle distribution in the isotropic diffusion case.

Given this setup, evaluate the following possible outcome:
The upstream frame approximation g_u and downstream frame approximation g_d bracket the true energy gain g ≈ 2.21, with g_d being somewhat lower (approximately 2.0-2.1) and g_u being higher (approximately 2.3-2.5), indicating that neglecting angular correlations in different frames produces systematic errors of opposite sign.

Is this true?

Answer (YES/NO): NO